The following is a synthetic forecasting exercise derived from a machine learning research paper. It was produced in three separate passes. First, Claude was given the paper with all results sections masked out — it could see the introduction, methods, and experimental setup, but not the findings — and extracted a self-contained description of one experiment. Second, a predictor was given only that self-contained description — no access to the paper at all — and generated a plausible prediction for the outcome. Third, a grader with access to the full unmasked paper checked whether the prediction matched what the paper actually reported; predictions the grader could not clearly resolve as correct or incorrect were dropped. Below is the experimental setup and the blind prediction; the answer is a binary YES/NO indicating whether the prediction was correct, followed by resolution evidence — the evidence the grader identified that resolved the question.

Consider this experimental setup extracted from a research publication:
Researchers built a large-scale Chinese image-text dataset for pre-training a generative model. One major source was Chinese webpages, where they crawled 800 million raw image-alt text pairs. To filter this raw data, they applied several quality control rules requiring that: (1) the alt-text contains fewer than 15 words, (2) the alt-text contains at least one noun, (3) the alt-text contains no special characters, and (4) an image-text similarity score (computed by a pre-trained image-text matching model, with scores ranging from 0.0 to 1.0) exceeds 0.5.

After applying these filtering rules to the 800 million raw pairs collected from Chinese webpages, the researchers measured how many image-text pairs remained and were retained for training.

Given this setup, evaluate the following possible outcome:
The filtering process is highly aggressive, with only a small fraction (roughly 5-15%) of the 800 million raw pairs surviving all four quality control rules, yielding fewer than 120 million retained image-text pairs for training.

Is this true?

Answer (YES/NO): YES